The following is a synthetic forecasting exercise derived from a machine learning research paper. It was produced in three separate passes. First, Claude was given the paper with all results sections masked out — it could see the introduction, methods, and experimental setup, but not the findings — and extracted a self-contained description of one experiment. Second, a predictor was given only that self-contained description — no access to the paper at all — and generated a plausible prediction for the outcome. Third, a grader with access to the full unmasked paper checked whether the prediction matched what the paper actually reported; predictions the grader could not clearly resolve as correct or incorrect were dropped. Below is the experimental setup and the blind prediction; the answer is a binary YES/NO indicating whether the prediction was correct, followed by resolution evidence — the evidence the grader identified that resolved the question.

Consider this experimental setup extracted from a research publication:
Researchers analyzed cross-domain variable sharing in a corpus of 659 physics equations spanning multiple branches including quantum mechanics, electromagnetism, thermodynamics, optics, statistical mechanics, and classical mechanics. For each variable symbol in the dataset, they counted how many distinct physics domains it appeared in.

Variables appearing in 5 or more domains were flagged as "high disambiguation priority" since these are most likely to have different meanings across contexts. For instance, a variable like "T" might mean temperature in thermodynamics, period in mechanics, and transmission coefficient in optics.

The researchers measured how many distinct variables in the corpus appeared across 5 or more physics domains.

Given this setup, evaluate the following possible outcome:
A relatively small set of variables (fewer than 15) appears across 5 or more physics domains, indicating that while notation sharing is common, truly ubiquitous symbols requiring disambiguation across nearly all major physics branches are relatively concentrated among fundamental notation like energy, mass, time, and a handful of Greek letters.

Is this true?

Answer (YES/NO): NO